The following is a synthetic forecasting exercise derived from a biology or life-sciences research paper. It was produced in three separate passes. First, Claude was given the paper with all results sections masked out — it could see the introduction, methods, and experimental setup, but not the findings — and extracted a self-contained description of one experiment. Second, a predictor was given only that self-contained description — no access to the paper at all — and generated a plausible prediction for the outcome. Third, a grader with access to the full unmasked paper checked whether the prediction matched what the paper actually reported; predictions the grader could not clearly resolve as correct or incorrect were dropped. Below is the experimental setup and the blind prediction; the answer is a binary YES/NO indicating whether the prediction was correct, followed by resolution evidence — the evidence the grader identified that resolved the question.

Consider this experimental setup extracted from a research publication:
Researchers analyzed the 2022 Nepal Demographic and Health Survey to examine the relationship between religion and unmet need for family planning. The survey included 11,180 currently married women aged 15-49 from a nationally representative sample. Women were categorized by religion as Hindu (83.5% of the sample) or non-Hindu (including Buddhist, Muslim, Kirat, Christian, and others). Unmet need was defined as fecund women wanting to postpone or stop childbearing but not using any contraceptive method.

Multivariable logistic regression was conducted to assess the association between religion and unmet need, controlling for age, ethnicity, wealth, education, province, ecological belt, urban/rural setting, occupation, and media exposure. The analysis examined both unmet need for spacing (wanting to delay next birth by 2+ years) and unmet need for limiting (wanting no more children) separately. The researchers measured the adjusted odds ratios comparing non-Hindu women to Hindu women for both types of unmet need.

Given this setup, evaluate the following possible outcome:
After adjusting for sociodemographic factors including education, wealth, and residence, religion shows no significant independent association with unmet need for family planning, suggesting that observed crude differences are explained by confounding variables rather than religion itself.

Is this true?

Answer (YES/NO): NO